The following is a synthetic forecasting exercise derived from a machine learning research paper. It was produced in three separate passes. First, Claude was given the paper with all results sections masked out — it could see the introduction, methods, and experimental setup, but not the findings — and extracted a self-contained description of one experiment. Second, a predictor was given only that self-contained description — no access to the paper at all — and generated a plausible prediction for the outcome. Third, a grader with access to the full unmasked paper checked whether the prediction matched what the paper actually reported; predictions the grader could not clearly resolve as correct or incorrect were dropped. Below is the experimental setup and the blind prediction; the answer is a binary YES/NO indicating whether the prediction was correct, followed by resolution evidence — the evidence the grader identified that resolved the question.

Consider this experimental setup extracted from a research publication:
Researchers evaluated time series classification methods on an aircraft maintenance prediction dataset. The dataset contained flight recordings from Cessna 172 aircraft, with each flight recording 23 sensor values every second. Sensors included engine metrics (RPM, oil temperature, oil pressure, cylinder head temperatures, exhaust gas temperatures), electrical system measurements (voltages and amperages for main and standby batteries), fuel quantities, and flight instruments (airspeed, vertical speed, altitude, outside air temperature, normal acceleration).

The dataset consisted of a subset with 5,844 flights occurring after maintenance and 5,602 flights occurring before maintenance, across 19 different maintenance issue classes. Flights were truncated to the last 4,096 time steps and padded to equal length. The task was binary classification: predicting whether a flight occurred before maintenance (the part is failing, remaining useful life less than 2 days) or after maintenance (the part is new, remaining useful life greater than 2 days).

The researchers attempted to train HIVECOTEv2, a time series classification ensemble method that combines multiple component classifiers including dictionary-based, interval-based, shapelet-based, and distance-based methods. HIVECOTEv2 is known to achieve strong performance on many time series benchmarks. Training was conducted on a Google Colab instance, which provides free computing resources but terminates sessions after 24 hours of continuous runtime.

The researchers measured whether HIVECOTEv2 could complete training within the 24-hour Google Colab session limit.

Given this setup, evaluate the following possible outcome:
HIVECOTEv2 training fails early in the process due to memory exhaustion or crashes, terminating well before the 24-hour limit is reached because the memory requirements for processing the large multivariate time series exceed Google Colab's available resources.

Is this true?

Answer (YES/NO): NO